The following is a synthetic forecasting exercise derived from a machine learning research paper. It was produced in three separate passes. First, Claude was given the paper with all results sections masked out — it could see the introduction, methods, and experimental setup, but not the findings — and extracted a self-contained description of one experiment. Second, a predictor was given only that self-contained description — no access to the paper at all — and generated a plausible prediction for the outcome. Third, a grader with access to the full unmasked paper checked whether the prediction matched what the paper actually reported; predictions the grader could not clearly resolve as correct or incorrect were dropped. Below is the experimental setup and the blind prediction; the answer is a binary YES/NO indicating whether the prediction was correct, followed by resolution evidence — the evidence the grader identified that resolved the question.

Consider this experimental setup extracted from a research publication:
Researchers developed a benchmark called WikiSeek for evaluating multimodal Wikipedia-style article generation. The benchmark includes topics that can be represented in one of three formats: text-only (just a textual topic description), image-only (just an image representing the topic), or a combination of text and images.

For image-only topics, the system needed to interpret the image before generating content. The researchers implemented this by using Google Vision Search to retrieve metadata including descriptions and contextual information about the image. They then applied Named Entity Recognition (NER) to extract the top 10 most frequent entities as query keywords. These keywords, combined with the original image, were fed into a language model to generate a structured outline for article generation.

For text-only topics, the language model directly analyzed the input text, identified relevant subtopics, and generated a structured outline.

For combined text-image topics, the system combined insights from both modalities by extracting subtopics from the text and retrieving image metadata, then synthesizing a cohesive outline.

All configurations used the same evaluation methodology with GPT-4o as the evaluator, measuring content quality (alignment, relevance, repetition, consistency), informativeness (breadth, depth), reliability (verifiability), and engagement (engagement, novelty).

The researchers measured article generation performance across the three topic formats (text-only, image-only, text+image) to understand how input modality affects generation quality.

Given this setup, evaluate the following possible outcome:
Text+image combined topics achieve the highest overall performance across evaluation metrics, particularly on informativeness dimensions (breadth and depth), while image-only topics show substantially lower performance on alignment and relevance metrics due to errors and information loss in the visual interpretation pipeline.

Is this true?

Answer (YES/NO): NO